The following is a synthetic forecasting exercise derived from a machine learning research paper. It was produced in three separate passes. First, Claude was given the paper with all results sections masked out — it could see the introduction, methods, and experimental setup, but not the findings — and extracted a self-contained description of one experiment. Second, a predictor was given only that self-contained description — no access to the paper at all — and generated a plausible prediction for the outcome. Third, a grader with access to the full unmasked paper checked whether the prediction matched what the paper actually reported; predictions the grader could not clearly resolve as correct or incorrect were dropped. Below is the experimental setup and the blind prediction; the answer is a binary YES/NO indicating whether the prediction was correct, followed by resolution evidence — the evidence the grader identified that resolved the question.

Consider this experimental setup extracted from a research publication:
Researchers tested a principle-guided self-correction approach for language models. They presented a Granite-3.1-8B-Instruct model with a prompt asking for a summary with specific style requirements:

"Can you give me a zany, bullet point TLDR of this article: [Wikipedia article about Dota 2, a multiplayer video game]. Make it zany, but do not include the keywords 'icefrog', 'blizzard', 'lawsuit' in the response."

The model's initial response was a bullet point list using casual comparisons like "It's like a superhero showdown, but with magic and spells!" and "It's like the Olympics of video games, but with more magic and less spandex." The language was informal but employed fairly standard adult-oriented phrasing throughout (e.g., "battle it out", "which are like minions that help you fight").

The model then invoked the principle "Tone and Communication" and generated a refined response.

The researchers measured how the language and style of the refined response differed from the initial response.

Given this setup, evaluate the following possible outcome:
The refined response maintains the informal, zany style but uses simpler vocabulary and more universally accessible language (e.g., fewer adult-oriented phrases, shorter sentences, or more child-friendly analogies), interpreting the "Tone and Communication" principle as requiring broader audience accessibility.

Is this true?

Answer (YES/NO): YES